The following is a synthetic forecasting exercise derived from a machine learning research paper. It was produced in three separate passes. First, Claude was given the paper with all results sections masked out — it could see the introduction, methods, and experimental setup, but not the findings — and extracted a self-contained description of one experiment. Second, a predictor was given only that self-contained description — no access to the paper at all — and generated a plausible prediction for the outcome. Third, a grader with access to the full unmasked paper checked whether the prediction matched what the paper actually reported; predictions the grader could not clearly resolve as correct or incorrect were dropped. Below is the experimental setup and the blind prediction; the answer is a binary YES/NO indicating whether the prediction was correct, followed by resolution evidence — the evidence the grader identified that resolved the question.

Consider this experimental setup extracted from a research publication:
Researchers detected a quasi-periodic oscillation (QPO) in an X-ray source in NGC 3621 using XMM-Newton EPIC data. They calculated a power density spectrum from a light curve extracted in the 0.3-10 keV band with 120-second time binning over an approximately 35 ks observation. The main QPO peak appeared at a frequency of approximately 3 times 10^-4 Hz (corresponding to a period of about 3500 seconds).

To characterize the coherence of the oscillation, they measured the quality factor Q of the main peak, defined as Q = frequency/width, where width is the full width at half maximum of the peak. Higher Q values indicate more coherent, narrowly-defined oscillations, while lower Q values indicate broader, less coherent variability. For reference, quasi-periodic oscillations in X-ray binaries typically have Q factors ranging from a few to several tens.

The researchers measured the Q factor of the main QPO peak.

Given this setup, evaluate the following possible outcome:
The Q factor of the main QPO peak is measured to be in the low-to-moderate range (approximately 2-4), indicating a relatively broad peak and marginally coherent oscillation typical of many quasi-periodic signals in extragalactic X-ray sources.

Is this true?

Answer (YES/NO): NO